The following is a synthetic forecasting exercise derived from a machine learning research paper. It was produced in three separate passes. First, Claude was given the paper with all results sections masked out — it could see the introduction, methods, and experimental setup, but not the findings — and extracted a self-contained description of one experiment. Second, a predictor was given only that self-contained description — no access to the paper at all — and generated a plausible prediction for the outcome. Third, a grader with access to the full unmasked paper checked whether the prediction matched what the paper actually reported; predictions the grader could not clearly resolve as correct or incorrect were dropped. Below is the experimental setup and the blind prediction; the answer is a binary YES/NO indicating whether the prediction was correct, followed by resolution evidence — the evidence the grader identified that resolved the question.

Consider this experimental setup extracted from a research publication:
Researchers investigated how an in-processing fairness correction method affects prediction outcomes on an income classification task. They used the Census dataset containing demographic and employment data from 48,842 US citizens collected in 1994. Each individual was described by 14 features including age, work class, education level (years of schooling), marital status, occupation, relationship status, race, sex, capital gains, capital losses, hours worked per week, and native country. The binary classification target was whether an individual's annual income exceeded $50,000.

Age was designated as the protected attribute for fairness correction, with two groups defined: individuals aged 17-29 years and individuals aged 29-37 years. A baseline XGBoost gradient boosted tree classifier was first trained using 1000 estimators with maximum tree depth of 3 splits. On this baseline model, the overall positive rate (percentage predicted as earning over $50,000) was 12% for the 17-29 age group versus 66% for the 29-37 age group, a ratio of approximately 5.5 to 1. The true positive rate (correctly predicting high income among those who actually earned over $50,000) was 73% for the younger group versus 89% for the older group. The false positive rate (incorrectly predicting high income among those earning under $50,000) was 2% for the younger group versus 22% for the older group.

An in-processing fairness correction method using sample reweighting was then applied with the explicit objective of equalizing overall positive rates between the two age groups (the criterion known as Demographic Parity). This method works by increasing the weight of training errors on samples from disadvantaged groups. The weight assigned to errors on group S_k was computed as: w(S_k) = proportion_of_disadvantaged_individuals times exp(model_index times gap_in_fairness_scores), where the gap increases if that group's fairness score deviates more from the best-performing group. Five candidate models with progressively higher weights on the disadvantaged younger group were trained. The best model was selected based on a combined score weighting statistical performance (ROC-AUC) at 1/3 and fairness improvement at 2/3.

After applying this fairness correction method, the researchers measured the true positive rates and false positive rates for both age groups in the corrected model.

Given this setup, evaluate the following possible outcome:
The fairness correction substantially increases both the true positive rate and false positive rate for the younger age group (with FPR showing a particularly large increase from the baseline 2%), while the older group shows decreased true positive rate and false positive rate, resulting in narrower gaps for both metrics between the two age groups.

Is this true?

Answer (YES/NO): NO